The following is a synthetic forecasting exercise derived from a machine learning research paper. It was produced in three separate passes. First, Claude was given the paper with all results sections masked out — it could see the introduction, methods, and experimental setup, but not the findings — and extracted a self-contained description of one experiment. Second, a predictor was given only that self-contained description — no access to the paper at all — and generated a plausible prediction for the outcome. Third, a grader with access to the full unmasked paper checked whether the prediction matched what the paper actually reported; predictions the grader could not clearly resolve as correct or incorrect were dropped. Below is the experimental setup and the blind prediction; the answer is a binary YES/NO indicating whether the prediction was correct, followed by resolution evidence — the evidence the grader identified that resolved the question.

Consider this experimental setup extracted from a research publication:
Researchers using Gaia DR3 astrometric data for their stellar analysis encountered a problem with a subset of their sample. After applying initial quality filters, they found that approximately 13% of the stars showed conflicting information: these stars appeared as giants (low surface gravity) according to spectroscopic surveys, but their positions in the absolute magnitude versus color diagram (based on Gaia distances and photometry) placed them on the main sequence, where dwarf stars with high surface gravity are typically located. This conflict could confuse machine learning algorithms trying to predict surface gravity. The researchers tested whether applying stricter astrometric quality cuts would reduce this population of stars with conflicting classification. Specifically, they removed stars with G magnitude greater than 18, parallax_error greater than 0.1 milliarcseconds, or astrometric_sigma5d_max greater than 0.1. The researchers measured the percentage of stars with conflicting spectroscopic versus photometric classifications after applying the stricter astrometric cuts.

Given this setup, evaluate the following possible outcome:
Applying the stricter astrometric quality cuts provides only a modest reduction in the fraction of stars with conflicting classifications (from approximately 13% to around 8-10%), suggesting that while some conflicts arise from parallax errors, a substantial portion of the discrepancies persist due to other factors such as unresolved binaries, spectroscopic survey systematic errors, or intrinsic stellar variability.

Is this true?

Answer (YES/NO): NO